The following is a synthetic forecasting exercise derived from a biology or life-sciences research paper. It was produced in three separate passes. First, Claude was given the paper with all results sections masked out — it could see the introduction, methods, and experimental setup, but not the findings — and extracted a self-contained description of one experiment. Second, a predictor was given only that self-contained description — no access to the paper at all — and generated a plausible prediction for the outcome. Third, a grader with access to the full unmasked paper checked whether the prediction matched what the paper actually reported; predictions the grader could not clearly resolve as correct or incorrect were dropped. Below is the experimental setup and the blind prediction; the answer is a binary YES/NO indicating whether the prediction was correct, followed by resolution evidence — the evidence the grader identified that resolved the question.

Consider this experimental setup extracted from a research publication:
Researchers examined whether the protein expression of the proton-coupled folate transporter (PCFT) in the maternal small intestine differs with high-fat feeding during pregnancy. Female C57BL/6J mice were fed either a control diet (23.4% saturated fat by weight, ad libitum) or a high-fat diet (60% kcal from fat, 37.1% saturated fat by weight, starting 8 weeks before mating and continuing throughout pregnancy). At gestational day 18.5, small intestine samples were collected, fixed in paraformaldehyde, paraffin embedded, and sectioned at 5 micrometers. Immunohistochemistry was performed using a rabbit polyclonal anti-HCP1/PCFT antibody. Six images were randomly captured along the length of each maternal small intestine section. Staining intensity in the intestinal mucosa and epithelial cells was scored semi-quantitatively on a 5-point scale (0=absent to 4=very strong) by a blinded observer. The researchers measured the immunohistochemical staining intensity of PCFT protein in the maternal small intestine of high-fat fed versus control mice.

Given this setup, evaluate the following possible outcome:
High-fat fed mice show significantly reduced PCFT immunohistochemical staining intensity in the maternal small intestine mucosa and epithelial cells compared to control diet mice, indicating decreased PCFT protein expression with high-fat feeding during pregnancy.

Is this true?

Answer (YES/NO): NO